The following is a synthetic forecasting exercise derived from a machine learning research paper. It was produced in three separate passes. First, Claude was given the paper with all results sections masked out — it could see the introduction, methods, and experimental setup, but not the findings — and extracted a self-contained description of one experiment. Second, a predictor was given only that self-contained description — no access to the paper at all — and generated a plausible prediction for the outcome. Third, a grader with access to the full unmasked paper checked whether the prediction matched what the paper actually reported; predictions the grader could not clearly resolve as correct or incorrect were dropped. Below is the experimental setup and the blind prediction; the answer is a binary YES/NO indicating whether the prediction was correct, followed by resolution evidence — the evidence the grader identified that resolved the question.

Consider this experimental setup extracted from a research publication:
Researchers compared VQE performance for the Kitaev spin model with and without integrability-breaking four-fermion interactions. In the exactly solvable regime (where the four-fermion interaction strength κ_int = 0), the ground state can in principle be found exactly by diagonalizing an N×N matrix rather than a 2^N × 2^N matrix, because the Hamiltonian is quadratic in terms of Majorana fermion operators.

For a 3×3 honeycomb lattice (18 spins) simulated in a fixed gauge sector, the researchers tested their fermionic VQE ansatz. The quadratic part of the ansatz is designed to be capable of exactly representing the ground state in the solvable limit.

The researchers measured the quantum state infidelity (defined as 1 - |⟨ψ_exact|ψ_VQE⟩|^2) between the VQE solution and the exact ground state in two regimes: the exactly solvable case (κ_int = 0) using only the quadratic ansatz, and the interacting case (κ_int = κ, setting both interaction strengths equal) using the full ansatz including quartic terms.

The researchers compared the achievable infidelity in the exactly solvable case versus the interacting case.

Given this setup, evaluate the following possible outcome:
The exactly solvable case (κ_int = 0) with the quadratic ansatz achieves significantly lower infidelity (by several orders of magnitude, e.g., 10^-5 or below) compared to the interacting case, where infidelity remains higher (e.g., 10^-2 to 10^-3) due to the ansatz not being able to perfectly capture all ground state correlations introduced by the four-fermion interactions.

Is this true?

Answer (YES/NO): NO